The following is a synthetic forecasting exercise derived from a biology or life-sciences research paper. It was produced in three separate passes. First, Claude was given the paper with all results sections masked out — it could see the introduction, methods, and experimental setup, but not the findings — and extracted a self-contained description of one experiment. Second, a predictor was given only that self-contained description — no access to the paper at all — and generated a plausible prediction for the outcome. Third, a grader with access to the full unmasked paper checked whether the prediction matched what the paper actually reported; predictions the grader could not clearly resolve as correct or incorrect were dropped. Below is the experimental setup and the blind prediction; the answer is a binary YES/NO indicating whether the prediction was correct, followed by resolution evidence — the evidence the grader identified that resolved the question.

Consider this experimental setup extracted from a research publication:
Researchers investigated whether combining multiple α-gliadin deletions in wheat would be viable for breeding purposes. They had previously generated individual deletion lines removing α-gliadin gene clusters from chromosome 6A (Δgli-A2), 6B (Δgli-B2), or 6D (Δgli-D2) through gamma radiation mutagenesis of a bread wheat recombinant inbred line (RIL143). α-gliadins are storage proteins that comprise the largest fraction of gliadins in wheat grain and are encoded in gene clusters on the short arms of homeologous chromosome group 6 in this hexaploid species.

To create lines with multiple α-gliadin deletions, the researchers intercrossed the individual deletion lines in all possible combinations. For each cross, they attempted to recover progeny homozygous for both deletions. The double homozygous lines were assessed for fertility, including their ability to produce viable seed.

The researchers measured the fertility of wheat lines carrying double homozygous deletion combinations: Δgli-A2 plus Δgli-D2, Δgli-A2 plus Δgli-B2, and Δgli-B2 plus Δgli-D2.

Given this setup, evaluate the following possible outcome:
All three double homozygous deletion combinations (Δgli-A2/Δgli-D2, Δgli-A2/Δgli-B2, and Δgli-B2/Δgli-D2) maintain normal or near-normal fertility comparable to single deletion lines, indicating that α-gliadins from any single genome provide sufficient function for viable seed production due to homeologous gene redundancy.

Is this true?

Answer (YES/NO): NO